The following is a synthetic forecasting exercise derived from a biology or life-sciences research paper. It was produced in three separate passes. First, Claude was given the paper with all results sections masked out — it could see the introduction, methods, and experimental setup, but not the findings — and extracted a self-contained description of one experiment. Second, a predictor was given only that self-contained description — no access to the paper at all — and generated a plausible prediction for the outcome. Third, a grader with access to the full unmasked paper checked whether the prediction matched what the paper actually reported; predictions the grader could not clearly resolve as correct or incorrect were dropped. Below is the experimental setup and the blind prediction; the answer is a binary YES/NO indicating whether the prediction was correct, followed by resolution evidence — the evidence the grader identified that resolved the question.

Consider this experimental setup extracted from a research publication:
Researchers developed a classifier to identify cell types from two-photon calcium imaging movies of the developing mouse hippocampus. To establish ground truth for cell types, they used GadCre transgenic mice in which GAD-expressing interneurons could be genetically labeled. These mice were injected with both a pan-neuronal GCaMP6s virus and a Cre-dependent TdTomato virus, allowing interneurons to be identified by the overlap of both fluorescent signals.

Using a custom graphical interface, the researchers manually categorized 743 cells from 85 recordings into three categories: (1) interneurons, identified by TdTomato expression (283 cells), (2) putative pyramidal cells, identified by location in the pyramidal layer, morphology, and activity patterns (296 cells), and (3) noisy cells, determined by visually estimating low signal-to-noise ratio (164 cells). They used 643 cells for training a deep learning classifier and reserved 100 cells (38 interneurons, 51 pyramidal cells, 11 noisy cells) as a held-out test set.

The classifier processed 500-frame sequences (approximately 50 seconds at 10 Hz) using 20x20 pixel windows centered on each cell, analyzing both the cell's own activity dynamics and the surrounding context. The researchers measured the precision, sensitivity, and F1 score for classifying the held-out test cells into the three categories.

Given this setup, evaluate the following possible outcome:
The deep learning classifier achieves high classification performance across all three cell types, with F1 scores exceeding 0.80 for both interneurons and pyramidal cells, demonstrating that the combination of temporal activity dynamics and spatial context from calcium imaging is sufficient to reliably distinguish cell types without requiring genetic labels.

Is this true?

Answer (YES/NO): YES